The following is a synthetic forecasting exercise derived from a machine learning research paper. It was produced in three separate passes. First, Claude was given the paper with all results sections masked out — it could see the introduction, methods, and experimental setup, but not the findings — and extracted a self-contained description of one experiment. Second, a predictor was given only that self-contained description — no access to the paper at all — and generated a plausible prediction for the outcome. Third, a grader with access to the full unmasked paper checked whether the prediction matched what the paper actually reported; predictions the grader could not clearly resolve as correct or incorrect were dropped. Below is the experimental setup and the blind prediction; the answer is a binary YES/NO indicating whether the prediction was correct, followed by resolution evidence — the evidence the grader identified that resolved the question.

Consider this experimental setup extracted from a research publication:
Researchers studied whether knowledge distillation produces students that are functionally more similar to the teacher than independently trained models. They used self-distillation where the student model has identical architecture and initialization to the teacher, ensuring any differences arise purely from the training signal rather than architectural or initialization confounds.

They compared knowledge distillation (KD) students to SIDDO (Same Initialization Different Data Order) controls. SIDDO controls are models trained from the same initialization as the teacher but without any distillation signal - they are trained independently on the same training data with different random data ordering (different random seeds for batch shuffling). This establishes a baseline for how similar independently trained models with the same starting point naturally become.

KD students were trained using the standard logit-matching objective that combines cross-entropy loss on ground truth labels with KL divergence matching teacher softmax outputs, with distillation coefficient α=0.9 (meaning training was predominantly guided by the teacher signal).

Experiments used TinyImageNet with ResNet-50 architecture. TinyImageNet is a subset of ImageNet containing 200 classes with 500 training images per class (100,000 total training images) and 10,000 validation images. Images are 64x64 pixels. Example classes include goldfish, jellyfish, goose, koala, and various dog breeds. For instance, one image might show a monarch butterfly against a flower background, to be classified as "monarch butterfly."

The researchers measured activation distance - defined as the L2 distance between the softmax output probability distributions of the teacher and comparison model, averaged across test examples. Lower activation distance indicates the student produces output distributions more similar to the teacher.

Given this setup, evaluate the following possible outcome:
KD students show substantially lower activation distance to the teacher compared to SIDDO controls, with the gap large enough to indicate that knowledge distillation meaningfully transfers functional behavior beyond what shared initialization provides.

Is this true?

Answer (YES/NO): NO